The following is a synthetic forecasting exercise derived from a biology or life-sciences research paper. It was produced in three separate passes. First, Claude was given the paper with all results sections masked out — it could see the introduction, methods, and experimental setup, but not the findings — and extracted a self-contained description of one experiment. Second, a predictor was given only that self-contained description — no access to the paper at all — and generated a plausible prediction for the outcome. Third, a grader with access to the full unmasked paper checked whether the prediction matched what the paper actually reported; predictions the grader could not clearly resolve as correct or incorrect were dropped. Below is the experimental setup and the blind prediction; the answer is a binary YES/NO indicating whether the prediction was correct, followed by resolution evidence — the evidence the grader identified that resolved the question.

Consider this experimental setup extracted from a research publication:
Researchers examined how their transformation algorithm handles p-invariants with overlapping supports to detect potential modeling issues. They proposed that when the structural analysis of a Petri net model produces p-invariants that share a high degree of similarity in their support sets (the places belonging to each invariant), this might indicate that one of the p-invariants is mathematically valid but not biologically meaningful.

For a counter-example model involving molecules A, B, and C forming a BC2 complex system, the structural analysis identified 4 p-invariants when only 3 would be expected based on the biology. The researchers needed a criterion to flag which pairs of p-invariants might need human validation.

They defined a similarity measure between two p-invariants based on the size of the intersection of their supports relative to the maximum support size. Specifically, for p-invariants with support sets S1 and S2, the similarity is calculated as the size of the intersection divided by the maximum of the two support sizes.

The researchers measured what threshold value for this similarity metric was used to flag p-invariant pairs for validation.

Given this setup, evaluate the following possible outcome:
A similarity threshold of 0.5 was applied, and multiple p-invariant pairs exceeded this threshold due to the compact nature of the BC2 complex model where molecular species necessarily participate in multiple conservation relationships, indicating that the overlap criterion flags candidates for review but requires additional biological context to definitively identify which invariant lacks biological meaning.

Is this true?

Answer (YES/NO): NO